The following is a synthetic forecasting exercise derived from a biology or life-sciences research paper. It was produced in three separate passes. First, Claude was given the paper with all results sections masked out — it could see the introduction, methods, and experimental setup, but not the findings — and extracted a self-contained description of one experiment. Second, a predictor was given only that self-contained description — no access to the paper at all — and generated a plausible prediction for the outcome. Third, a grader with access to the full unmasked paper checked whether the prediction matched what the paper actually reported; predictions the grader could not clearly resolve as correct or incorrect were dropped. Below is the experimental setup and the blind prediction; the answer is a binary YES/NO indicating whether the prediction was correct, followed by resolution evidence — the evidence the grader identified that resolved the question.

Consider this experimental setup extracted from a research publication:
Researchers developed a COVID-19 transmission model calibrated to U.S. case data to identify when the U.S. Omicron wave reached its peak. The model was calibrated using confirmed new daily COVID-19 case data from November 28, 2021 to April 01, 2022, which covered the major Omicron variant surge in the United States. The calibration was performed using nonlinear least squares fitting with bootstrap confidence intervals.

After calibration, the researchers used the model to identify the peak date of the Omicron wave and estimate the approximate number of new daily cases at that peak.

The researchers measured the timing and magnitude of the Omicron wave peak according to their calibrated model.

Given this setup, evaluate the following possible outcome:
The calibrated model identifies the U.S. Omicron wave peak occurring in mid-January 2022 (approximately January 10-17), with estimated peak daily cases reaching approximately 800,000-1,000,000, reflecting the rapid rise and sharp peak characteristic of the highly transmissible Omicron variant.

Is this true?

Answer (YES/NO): YES